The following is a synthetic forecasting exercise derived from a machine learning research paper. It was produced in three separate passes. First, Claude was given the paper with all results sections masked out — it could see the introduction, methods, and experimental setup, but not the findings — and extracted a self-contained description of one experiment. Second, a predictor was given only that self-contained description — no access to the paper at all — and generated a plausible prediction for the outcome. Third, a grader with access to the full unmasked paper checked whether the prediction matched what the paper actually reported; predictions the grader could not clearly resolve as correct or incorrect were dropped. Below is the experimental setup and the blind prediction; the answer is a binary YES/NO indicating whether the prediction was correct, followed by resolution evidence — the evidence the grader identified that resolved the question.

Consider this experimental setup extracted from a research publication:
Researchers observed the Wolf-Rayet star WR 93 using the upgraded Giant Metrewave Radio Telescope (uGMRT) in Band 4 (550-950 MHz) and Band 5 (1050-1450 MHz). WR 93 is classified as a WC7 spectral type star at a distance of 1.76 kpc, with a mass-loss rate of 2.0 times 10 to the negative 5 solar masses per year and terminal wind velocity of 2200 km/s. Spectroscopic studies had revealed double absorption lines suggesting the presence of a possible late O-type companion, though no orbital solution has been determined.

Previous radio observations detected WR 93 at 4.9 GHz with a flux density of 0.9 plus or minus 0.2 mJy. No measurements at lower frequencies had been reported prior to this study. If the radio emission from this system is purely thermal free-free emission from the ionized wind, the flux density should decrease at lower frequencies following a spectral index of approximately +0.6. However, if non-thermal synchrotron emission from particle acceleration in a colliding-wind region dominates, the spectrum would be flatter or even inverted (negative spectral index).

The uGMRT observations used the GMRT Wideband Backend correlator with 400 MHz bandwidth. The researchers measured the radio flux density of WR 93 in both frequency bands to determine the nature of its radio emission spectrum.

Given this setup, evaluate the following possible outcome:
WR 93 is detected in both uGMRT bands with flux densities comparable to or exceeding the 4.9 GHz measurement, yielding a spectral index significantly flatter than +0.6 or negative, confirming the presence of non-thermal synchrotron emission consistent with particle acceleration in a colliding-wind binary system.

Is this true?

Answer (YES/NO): NO